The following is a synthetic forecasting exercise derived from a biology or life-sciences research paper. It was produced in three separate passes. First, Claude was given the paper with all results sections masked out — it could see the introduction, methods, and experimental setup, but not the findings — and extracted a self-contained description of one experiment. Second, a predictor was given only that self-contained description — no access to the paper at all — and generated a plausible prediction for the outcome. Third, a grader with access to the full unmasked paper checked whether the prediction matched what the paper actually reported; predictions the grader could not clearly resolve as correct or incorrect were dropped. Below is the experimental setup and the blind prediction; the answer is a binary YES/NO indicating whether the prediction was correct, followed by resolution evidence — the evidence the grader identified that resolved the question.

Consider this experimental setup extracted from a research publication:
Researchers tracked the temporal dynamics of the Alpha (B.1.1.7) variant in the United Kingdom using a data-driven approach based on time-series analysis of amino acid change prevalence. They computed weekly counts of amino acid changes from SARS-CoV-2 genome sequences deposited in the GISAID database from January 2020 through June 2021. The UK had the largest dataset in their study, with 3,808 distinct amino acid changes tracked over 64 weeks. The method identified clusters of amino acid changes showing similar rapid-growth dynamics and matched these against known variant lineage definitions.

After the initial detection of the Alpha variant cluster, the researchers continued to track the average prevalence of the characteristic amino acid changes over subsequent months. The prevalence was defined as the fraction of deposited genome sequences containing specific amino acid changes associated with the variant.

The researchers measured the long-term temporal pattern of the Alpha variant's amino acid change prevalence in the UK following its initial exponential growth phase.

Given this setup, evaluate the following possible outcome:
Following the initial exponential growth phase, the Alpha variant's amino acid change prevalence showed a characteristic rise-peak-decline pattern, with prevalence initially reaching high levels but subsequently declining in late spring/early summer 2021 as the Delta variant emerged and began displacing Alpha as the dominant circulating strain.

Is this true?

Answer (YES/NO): YES